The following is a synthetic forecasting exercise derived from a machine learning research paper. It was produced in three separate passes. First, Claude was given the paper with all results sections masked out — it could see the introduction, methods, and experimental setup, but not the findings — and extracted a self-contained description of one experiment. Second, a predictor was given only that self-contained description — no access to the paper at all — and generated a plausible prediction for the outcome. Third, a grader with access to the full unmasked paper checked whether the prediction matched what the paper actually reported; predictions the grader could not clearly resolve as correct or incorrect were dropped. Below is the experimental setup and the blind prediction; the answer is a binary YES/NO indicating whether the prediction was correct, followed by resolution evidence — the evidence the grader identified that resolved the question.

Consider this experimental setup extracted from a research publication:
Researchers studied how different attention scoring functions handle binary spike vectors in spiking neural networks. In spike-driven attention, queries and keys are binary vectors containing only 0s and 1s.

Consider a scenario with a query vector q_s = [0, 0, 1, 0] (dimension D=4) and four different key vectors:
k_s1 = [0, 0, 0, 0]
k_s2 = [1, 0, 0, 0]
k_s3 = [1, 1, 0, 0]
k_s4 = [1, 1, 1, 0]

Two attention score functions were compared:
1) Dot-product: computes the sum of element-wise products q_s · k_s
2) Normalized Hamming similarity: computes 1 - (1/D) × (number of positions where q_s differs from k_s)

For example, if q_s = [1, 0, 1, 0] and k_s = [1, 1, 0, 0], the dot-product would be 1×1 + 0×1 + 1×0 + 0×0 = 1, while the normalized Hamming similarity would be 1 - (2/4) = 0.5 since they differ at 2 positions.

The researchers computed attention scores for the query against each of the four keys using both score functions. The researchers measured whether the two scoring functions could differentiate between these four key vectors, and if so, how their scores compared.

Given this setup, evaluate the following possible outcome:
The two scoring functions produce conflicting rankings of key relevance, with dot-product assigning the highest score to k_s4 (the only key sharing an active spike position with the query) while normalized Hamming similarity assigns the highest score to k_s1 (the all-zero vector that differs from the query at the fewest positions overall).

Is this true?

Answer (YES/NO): NO